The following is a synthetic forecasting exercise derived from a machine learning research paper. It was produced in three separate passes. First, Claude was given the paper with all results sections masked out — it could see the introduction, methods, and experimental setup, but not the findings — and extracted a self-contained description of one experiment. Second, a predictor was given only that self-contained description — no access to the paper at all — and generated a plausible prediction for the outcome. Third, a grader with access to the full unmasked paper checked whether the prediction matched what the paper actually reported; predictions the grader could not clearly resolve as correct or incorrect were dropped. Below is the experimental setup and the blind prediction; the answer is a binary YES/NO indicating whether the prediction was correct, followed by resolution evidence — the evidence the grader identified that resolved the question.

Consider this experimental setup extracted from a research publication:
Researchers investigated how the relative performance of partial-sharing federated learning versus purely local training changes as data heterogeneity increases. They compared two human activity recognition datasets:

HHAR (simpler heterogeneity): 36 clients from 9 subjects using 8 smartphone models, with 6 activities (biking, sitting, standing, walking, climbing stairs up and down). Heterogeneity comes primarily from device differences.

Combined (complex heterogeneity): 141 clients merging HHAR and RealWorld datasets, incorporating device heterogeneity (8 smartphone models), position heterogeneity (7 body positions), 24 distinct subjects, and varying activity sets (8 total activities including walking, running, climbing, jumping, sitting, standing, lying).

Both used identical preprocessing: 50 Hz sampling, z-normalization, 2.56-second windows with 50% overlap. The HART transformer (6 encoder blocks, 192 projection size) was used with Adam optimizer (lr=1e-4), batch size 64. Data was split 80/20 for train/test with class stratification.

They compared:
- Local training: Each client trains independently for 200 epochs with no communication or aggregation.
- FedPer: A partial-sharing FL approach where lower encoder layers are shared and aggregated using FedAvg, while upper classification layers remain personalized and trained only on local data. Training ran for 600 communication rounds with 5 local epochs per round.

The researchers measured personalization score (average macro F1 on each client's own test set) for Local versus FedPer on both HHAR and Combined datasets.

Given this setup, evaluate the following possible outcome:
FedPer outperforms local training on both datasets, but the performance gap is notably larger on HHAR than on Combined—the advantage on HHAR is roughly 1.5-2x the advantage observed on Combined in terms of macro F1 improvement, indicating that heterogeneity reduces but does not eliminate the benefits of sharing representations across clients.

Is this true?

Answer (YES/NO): NO